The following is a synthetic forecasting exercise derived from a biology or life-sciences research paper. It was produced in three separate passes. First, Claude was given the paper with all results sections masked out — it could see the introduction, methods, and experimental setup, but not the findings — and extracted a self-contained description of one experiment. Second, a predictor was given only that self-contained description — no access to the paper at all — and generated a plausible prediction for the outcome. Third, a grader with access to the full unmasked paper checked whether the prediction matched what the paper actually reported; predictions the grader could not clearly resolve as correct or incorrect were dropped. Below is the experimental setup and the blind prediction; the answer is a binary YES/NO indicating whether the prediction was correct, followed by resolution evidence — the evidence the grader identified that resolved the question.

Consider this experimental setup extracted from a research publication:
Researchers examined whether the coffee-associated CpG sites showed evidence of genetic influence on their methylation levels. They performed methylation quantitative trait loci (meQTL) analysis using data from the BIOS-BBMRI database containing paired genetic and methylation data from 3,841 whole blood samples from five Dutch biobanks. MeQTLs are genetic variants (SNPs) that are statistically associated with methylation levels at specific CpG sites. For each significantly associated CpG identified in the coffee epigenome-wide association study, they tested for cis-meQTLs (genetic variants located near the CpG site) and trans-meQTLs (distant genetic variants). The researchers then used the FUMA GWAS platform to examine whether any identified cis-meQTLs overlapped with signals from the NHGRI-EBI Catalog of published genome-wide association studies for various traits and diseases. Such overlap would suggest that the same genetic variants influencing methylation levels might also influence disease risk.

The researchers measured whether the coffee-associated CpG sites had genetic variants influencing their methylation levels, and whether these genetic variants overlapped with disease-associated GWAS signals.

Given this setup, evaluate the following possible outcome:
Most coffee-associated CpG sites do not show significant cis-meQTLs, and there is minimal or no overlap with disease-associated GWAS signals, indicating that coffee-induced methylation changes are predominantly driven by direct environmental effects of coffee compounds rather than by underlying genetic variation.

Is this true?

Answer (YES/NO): NO